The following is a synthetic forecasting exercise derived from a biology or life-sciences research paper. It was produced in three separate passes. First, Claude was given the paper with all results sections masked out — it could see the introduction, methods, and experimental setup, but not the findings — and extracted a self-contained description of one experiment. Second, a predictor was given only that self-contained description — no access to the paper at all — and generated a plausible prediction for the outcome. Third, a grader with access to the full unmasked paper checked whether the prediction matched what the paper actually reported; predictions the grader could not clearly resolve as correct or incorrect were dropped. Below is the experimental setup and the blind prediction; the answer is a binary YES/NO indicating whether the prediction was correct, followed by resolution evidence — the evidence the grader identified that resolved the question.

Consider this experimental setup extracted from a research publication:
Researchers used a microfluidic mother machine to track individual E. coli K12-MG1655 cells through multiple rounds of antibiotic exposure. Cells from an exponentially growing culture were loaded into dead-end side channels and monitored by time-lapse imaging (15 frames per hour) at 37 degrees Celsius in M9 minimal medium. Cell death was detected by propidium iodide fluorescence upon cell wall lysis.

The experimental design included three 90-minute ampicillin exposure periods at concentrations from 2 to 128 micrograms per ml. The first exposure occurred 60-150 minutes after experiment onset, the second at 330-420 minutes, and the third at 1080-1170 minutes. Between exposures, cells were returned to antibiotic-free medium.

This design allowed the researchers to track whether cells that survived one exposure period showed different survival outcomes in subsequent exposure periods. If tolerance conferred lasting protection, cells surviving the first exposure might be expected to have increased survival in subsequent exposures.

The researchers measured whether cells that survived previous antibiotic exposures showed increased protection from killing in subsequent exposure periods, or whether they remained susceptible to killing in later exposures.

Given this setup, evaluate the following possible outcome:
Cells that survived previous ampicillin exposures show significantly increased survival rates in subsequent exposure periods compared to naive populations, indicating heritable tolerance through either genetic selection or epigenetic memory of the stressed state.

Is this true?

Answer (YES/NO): YES